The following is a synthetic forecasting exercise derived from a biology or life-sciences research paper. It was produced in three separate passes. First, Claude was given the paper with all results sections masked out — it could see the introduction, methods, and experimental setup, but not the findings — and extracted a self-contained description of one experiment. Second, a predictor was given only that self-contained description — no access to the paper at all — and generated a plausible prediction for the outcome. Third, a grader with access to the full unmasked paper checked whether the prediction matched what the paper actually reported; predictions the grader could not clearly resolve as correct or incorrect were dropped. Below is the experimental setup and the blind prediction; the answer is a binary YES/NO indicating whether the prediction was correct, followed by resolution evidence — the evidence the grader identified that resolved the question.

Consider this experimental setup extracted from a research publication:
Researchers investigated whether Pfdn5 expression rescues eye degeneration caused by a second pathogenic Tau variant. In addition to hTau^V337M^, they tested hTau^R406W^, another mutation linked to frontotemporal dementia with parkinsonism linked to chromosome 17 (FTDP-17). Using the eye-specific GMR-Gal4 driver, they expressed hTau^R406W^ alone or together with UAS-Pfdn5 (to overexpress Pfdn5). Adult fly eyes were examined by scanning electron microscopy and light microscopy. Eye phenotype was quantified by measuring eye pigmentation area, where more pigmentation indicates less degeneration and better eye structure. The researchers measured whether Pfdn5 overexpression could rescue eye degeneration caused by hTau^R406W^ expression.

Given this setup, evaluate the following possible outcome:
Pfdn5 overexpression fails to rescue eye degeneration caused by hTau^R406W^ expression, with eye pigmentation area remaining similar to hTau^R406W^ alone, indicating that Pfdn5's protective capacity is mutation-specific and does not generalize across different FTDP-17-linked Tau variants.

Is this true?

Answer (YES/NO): NO